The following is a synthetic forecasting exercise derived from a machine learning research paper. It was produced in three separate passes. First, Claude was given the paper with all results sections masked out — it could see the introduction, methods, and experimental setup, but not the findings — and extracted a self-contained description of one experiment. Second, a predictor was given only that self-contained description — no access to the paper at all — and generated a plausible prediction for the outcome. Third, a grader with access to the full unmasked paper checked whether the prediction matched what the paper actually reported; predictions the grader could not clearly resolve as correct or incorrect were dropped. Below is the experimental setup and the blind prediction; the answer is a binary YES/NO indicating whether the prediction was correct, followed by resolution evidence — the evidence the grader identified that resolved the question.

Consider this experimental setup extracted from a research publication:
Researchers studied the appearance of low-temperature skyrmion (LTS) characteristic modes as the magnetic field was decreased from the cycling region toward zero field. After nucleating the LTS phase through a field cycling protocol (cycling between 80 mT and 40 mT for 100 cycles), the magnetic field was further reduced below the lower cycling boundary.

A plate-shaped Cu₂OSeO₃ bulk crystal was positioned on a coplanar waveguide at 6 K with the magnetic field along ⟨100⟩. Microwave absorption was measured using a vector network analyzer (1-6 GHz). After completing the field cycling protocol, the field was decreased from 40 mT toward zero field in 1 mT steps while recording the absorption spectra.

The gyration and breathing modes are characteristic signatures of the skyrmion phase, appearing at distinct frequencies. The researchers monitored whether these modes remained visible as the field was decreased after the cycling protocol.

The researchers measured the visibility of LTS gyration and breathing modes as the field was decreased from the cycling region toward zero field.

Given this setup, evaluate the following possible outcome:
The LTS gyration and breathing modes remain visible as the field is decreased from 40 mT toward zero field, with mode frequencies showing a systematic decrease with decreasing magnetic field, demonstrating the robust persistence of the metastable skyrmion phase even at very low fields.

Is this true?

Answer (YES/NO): NO